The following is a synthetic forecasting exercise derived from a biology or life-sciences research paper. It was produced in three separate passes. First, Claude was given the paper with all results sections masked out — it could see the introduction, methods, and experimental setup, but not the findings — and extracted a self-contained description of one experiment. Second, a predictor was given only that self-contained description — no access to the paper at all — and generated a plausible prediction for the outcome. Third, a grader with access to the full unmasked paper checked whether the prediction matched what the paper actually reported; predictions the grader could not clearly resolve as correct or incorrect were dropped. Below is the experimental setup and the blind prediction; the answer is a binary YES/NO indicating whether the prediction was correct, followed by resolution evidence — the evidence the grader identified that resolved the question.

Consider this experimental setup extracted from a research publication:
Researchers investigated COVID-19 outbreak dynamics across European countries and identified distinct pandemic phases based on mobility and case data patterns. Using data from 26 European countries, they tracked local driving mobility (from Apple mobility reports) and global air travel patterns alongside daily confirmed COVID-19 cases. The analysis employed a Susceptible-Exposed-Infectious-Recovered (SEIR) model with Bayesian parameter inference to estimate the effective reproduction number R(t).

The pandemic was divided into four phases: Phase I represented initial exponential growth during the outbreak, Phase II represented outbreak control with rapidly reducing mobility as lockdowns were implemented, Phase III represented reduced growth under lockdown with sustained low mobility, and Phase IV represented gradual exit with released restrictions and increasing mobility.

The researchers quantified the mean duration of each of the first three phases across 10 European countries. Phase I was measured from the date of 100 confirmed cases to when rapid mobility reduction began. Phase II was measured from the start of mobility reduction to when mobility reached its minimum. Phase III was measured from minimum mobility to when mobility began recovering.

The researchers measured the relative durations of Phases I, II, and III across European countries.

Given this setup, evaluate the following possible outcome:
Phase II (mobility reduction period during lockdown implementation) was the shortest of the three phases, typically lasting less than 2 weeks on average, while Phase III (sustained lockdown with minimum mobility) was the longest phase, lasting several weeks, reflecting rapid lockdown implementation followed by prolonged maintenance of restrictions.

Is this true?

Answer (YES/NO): NO